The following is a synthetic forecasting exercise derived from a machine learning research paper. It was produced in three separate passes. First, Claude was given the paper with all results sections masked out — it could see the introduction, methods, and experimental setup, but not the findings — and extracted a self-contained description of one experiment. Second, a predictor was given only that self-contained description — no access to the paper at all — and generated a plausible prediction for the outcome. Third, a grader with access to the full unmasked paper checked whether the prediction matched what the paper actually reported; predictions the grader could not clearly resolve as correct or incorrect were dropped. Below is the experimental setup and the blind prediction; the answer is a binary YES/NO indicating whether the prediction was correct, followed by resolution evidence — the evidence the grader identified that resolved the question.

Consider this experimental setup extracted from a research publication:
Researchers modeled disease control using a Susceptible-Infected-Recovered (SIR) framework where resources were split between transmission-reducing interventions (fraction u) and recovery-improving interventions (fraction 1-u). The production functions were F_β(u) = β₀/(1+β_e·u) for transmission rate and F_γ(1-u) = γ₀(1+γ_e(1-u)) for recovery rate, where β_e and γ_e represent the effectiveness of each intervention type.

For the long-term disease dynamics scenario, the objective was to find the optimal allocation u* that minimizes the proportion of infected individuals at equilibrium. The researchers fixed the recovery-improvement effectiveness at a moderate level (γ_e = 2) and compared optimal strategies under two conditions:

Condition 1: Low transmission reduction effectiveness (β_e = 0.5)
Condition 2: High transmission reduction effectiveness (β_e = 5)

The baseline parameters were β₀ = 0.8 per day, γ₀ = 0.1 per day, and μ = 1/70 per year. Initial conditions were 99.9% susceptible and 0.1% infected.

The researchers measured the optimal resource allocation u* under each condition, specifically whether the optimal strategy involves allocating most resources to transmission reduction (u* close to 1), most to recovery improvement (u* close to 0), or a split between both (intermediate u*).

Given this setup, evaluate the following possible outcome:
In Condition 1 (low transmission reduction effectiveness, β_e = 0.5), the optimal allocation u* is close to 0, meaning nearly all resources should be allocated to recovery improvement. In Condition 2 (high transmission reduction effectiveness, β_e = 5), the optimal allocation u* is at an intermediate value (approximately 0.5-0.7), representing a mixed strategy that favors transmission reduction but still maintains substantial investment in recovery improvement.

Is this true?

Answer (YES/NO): YES